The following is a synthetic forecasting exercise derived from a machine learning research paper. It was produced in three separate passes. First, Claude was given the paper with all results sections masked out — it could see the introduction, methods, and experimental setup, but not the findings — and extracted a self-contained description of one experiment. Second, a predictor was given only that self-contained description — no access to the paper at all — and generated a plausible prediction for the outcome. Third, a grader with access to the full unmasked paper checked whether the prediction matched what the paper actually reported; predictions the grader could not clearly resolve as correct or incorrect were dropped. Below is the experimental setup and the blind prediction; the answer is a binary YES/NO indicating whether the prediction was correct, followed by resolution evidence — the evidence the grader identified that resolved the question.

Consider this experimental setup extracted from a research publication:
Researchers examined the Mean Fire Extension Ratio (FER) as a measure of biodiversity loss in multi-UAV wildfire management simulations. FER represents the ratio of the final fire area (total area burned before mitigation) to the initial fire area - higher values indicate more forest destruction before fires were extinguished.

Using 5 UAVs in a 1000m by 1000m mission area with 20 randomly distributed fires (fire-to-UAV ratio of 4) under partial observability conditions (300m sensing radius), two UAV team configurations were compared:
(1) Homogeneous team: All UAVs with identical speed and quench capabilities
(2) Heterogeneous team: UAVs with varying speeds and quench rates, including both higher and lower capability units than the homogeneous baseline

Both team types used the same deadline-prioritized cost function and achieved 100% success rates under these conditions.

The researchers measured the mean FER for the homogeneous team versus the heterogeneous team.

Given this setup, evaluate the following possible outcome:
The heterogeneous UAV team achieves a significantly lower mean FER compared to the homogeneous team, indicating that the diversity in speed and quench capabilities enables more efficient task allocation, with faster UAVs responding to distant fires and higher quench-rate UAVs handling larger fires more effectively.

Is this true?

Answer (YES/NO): NO